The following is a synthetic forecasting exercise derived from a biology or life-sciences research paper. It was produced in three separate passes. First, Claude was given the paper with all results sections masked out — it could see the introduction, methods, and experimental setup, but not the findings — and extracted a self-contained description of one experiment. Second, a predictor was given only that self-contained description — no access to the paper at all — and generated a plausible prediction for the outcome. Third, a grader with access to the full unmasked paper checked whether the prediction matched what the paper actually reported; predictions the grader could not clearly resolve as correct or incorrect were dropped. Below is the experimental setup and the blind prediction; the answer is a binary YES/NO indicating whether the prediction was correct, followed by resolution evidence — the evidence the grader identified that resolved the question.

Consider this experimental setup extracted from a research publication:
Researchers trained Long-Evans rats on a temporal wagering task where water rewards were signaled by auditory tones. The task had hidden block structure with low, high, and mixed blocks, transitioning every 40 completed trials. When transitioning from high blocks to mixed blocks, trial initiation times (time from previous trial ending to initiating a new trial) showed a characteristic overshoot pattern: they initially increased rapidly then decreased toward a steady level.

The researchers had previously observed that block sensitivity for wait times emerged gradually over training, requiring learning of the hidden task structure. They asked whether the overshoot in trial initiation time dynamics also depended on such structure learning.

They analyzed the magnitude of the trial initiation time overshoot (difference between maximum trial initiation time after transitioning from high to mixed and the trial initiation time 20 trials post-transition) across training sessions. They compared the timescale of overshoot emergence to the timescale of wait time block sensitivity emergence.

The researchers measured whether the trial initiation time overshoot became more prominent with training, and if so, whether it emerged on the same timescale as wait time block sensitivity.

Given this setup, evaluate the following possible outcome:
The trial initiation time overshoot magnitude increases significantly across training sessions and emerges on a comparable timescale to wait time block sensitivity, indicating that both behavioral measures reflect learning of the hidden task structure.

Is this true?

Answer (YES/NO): YES